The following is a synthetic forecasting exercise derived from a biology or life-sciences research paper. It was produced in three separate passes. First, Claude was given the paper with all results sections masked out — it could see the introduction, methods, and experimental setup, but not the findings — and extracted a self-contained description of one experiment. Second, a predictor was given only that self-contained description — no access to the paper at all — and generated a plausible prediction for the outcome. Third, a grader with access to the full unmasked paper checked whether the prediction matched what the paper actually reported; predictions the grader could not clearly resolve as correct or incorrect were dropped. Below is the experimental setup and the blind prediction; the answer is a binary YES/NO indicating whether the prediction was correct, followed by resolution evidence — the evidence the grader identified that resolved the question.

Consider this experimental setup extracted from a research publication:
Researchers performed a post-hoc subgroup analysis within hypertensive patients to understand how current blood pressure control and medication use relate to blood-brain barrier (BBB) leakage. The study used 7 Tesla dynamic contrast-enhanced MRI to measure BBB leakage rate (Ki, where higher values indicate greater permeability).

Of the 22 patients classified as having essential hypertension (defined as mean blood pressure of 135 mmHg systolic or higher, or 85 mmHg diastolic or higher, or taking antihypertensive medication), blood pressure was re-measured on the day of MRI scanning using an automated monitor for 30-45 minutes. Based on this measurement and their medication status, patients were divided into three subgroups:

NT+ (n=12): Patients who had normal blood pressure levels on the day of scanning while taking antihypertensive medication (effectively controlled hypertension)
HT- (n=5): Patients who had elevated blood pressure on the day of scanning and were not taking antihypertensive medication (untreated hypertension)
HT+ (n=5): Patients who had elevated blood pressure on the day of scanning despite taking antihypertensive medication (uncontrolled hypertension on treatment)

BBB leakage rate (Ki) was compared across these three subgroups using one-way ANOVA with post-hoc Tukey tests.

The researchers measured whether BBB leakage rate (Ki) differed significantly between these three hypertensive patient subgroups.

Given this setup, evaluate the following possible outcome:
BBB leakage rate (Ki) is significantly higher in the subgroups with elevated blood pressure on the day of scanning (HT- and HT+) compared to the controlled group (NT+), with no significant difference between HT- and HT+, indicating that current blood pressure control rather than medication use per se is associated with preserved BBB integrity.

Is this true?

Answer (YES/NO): NO